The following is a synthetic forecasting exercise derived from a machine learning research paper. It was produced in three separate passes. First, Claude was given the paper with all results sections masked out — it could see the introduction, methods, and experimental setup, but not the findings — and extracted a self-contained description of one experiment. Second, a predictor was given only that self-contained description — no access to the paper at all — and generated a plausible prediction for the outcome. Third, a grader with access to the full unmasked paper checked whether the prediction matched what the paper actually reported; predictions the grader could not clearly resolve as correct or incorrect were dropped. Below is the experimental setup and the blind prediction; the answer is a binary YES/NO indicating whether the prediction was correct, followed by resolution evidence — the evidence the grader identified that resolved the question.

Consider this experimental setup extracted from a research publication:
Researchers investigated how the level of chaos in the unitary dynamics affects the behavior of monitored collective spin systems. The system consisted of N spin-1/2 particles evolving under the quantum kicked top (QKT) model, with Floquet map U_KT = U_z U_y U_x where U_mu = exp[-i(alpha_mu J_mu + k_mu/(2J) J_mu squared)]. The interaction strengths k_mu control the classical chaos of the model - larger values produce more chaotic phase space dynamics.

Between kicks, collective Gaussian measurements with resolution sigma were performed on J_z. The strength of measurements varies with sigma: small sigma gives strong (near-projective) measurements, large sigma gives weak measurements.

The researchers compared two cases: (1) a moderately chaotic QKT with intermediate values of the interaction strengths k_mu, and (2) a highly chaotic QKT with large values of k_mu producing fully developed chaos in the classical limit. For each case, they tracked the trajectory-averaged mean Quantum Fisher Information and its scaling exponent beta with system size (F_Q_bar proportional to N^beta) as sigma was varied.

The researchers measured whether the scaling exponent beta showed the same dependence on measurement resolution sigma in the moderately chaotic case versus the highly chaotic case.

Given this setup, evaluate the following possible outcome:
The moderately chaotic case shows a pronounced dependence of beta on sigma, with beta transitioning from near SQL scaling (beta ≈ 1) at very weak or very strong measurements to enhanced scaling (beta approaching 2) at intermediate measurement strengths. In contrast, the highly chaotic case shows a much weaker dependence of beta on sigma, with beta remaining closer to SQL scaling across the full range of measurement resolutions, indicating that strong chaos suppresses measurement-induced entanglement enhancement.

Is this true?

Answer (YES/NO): NO